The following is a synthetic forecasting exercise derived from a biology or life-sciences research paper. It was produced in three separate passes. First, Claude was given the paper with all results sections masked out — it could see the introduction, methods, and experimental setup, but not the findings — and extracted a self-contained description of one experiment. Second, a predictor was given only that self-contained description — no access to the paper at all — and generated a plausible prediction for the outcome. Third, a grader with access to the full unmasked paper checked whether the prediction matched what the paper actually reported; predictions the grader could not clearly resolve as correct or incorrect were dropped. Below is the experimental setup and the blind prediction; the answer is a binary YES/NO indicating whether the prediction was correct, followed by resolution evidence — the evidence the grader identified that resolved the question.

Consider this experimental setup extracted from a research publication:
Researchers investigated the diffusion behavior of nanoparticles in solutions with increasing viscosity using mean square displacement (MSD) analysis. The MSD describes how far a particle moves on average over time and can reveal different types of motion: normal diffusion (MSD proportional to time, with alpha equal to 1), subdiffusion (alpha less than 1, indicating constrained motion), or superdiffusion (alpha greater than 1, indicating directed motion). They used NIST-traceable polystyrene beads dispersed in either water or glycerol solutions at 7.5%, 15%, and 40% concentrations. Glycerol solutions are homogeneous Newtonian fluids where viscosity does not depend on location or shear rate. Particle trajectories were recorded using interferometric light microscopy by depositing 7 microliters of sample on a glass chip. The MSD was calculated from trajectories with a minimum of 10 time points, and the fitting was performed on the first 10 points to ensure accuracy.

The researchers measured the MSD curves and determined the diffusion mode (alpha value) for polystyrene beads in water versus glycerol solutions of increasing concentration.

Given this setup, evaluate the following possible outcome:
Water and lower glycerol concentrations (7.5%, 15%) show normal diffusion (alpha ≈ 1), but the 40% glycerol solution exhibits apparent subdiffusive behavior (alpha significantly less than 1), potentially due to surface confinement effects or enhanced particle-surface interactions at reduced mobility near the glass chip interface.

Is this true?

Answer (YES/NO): NO